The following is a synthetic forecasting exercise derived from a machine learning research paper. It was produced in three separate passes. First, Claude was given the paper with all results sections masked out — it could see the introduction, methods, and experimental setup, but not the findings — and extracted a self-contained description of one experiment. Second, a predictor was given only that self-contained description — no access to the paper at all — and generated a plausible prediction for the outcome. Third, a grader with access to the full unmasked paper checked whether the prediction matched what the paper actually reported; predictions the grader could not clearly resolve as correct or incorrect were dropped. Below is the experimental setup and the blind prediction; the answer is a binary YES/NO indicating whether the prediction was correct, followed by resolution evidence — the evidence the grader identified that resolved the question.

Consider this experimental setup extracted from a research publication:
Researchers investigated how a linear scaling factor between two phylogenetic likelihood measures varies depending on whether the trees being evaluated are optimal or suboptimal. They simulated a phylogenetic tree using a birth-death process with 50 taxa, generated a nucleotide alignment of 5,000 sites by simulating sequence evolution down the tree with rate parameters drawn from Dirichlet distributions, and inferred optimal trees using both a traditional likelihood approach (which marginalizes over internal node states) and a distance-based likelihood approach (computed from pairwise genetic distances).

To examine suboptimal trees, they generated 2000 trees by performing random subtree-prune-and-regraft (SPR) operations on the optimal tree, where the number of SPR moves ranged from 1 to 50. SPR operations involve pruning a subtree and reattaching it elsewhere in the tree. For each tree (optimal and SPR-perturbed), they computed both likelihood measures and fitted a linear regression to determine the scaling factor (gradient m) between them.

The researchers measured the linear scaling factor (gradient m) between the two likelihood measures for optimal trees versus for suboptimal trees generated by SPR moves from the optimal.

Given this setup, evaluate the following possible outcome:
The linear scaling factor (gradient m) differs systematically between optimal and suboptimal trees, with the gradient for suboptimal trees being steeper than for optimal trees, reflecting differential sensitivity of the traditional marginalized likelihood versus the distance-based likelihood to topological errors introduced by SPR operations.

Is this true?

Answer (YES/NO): NO